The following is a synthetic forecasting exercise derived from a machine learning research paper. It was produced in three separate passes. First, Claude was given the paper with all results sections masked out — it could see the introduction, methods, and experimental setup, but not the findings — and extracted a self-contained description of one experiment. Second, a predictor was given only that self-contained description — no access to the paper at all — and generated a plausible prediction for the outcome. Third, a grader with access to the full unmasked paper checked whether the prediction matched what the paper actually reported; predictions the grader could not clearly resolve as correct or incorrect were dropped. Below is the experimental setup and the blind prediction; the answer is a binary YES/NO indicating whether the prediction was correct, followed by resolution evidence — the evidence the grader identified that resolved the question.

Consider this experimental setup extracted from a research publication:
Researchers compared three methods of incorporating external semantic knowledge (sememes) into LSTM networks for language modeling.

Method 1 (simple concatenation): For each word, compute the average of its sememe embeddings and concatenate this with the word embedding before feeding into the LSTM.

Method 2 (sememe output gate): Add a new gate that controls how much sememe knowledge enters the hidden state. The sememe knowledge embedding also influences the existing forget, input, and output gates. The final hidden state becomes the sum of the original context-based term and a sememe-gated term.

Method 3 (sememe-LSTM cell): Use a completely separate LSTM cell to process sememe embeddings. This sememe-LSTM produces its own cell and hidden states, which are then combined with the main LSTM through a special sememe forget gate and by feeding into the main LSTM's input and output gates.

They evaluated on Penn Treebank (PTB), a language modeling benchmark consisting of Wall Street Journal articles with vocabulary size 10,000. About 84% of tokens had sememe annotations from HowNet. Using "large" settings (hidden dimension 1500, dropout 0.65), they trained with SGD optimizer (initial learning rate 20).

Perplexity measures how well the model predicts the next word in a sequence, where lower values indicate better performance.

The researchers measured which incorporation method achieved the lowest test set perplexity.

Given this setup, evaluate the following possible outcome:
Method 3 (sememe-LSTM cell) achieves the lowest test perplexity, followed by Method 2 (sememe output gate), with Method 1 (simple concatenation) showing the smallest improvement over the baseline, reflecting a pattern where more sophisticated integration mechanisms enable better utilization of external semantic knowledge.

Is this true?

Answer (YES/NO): YES